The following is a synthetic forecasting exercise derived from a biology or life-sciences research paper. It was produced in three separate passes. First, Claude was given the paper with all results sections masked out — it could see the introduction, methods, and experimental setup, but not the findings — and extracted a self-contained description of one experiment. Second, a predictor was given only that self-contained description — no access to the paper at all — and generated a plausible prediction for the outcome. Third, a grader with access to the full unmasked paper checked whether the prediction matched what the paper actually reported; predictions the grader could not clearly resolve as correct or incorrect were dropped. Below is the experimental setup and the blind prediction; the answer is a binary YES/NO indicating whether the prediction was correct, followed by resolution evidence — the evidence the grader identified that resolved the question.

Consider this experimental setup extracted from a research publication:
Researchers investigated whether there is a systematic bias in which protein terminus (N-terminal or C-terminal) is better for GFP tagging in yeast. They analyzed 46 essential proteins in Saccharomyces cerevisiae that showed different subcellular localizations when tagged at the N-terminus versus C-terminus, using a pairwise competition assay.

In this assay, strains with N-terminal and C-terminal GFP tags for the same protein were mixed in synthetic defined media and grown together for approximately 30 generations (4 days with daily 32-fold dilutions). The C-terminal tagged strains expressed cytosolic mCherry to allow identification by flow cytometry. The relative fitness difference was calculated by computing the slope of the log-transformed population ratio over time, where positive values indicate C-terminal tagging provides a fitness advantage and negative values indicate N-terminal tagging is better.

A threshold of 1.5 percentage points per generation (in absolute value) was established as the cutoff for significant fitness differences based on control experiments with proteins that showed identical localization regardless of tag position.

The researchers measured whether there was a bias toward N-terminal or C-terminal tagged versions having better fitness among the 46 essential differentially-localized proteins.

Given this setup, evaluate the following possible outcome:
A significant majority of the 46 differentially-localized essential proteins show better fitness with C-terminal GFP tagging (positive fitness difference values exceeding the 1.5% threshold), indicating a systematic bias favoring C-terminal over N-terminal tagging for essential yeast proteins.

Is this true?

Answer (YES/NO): NO